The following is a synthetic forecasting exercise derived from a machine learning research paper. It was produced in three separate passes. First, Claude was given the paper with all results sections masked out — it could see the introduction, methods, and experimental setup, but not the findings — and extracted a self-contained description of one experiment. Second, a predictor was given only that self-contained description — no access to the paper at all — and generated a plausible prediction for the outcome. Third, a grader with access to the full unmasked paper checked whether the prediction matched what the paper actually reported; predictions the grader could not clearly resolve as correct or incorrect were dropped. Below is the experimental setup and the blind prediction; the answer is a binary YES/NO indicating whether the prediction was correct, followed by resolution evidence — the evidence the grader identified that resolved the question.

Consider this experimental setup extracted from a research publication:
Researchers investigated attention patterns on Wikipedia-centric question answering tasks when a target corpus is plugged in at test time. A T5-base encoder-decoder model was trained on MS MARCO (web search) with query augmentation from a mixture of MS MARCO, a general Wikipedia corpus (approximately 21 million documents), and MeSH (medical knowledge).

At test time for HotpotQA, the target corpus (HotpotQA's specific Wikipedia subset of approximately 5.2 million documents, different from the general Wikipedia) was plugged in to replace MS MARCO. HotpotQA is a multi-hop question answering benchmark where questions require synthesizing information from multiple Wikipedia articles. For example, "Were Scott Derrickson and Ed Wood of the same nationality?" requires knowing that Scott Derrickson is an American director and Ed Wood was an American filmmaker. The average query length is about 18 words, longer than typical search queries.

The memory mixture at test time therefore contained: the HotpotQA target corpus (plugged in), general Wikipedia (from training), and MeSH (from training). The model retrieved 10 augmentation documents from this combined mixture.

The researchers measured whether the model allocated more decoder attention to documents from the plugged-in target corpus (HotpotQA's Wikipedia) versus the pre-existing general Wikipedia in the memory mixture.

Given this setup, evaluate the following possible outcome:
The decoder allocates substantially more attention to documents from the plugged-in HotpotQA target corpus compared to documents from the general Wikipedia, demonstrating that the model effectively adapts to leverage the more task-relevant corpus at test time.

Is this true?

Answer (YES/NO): YES